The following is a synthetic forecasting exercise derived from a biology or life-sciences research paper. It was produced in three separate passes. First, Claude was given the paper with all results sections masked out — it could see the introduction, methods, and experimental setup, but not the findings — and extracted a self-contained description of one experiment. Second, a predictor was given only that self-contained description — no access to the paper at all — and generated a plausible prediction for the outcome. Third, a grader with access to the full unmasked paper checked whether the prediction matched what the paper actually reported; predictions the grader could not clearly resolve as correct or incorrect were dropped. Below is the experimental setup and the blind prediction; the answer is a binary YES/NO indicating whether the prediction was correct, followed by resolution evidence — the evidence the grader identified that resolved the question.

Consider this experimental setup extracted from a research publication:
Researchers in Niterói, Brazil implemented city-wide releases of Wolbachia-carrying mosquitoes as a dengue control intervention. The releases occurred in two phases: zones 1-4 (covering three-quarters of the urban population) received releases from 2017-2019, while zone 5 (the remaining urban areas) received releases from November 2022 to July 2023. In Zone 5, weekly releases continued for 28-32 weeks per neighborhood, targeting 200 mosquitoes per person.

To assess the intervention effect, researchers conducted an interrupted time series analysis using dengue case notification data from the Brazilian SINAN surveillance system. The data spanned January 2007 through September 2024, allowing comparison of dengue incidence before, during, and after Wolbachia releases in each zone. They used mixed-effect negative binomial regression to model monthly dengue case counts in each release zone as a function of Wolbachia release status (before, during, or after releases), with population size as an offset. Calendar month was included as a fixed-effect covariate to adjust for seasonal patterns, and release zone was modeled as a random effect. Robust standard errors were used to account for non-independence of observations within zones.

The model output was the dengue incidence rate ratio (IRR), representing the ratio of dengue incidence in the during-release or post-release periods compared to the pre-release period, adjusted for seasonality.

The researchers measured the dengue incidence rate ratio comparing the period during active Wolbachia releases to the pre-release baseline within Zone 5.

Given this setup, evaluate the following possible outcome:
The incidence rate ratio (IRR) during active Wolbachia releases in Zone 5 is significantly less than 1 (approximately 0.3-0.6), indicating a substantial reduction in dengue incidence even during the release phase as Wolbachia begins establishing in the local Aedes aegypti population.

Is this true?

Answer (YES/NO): NO